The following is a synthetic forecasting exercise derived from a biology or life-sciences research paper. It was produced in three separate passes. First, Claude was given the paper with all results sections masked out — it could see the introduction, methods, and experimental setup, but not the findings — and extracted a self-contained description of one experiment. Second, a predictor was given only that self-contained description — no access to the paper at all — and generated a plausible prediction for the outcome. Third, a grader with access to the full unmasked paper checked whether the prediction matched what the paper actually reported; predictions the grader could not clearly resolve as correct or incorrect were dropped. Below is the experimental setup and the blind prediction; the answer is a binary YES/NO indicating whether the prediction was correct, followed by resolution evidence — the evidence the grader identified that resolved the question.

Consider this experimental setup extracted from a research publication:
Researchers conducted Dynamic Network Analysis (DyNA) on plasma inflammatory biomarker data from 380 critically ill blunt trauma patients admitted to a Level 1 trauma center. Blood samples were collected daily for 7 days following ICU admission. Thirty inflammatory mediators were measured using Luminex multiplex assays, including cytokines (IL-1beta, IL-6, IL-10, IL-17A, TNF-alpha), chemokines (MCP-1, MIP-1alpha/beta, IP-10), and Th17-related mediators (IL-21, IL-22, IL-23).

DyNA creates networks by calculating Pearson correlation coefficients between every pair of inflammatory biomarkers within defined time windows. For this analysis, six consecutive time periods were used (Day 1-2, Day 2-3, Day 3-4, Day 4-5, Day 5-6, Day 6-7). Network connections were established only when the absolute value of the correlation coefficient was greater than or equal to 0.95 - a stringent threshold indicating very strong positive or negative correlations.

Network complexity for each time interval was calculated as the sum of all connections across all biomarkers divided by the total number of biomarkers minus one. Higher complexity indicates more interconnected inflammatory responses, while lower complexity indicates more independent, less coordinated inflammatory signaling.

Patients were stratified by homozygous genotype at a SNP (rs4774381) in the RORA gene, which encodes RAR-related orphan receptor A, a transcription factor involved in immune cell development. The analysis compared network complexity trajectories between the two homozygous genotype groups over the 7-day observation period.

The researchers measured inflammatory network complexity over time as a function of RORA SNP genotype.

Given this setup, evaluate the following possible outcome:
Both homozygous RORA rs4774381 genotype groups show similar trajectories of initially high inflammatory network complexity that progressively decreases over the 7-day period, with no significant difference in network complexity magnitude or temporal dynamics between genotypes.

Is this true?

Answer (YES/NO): NO